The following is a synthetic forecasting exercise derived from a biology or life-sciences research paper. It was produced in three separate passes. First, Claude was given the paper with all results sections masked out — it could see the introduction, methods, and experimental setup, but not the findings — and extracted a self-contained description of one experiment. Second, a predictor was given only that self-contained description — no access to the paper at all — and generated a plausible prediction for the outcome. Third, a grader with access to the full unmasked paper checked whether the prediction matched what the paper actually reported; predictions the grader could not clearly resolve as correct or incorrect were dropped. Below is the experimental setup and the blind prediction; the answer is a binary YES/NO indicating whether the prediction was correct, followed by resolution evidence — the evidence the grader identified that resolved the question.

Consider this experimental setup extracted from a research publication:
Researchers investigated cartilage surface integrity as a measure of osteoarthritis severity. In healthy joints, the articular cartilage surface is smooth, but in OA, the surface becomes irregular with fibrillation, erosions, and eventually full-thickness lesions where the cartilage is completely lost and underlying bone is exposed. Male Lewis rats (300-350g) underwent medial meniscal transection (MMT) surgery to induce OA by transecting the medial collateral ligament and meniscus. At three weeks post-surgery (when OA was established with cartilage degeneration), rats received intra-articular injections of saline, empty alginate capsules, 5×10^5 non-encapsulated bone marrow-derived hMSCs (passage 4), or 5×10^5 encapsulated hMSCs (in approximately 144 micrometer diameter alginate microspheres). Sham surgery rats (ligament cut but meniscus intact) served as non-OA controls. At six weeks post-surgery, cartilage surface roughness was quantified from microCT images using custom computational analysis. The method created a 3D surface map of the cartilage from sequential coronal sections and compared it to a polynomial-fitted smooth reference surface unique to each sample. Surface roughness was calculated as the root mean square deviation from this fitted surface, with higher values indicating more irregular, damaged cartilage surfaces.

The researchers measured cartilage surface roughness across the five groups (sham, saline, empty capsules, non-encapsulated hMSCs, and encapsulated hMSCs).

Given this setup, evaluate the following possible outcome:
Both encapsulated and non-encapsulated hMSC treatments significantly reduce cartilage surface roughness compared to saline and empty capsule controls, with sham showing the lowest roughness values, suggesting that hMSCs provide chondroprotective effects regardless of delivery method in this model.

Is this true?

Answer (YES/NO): NO